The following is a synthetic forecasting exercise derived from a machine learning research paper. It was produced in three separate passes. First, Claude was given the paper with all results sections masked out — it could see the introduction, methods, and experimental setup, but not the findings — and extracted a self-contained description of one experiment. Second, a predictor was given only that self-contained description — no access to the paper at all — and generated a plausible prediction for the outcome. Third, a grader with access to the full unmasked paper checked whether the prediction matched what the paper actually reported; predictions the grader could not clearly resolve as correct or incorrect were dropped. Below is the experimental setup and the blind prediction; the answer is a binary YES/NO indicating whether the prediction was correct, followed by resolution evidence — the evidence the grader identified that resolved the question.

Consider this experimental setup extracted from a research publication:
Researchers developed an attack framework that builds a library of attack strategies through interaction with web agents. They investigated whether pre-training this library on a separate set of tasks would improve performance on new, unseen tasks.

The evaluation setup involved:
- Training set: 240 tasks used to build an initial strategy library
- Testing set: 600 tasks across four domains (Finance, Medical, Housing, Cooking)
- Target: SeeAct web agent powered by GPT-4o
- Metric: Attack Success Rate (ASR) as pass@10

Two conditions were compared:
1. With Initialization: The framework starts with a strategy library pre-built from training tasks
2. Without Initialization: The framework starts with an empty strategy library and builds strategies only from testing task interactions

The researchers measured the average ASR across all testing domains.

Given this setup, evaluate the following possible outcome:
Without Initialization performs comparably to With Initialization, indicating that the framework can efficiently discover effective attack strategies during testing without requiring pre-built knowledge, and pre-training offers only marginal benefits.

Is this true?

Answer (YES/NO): NO